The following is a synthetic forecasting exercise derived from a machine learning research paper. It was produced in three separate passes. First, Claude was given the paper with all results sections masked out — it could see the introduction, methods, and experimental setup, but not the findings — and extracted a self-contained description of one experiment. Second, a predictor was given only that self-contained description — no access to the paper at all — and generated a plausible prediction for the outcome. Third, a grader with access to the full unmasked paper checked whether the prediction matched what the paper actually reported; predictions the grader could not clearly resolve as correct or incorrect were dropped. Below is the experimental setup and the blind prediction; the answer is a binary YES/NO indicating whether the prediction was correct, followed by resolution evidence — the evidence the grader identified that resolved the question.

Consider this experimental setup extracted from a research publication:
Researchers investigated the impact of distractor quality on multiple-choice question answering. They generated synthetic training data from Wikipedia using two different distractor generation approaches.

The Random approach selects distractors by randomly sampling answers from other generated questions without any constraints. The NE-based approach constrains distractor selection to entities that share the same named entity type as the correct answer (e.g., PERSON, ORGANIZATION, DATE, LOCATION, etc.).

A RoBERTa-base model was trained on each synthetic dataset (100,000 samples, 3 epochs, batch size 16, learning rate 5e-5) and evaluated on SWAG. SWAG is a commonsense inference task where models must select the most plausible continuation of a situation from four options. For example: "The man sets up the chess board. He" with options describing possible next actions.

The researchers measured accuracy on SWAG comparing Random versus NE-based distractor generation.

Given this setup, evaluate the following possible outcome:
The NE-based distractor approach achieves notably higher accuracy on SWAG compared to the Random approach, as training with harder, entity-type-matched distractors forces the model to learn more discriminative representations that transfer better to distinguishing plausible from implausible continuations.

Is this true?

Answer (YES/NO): YES